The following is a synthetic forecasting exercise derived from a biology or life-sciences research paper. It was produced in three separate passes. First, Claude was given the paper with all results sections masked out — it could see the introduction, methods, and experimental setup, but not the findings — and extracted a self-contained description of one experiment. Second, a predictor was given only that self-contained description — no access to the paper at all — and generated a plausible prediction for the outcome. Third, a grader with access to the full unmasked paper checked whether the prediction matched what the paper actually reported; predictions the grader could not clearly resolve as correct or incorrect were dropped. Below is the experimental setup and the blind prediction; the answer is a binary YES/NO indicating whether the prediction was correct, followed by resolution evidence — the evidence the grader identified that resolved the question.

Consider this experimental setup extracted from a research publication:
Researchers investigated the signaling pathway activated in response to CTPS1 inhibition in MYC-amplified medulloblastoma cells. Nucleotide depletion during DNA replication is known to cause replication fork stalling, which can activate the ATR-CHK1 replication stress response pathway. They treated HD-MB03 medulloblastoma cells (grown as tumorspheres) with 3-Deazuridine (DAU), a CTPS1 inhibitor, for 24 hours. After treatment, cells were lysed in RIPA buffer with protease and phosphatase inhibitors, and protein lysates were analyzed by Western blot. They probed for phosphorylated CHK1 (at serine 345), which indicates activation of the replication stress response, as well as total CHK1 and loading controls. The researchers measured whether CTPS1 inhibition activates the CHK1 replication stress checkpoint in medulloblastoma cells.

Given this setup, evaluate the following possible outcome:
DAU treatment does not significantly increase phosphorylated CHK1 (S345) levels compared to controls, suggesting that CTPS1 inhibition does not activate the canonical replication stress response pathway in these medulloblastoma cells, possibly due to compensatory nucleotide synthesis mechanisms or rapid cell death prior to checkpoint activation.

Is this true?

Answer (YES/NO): NO